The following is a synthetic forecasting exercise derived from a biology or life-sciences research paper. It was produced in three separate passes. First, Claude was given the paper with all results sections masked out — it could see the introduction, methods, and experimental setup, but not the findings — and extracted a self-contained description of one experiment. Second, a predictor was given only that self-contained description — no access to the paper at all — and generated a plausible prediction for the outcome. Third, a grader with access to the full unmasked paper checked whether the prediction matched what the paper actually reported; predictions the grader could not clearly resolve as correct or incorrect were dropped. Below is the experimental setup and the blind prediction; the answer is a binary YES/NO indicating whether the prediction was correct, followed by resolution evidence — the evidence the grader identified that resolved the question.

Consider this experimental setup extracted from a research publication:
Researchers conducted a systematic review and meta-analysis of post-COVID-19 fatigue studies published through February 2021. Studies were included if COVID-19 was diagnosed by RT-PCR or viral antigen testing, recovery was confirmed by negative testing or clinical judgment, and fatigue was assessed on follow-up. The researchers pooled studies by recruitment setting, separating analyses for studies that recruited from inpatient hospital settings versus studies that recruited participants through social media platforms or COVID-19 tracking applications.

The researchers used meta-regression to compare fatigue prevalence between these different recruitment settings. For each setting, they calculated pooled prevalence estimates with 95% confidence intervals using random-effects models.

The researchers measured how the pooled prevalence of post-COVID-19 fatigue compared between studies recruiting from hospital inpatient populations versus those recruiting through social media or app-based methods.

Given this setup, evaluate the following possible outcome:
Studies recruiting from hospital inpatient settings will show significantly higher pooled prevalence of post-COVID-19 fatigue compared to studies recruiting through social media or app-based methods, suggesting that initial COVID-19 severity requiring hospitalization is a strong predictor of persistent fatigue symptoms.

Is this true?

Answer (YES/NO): NO